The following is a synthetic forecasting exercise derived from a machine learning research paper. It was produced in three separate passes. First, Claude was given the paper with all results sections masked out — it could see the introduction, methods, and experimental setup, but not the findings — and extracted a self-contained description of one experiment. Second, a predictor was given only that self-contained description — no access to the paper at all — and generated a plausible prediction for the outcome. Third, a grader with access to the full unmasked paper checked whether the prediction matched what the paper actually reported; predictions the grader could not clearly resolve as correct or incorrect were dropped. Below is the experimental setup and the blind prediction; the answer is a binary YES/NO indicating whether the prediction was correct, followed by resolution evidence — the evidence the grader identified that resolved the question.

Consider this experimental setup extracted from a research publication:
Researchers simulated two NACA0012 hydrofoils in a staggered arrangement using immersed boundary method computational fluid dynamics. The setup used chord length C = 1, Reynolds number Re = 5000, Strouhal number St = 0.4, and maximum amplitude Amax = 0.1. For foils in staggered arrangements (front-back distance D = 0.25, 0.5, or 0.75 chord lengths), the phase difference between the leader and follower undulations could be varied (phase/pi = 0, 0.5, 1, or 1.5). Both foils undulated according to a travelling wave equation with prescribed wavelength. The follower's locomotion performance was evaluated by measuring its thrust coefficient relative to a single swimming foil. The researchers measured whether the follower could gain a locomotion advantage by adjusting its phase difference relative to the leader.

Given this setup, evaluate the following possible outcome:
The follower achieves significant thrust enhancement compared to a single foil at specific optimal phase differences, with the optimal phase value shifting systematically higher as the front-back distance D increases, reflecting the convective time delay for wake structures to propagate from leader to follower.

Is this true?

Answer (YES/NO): NO